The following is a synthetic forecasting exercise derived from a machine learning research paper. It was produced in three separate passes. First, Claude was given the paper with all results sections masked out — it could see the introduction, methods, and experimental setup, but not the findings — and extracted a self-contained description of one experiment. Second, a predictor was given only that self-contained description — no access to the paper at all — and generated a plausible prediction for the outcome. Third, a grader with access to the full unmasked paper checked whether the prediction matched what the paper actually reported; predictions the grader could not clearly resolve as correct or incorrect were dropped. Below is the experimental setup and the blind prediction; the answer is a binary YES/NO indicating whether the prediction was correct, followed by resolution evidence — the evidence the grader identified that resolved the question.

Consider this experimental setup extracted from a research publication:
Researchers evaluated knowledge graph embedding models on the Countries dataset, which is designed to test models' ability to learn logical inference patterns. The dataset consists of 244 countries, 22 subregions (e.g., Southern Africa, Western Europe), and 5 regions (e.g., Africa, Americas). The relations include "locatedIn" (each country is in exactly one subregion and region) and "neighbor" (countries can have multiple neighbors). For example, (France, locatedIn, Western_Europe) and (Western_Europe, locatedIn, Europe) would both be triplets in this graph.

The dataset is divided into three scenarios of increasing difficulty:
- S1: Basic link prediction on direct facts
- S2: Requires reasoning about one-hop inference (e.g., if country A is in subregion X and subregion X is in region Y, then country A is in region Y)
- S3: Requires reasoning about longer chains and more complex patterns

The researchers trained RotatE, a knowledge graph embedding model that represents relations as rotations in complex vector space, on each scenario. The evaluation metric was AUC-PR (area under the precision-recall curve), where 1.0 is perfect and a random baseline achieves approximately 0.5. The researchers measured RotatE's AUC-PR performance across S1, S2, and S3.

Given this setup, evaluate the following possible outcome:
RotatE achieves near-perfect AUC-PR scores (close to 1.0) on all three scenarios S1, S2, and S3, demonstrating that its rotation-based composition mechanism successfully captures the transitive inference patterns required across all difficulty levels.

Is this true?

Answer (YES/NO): YES